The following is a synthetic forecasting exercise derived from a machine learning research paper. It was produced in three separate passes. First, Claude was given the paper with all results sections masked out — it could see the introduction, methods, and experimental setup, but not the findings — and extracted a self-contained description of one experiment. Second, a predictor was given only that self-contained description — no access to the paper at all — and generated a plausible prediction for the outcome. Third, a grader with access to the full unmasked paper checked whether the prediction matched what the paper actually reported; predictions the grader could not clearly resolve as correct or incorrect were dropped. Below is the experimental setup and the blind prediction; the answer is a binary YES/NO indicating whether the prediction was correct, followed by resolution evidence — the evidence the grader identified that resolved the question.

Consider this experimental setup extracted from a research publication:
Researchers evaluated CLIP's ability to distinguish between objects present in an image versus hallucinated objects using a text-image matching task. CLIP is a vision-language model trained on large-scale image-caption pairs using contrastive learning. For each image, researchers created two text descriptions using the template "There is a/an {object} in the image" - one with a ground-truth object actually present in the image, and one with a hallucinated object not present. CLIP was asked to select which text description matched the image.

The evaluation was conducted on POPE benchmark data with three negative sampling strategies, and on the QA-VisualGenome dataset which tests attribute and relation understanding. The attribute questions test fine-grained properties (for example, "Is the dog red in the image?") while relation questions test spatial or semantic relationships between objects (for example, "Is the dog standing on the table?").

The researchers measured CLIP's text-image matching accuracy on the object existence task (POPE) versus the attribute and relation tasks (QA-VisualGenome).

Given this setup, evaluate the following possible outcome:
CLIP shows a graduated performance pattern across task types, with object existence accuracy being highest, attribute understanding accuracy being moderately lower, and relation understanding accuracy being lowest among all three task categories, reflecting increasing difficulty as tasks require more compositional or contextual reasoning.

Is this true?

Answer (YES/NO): NO